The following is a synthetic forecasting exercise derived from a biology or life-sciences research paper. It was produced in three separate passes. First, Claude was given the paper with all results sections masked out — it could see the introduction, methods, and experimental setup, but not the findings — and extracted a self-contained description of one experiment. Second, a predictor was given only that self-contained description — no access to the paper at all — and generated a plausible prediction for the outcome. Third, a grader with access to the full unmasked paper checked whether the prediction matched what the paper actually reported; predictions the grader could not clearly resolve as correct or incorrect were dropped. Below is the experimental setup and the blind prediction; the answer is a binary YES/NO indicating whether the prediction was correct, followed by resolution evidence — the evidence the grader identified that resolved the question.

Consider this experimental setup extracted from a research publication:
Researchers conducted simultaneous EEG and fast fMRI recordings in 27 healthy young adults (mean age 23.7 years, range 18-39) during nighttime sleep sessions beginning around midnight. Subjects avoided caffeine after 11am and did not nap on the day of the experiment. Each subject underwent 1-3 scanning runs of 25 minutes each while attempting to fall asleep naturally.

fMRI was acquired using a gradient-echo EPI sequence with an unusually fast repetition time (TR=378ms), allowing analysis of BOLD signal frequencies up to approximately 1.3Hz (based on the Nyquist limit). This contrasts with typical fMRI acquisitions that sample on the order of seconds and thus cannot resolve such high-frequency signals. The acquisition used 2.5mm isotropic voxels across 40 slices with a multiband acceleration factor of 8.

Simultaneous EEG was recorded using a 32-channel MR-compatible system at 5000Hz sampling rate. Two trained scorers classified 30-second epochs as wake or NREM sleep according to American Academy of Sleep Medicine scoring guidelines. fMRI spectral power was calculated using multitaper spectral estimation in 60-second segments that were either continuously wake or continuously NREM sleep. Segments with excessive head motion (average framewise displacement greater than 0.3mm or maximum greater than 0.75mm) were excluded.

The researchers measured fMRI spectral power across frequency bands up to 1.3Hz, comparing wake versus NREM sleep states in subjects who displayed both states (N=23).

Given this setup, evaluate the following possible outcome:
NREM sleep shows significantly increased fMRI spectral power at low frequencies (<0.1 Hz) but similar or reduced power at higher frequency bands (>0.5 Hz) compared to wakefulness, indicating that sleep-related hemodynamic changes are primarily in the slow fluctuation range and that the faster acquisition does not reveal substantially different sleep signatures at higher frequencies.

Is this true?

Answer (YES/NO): NO